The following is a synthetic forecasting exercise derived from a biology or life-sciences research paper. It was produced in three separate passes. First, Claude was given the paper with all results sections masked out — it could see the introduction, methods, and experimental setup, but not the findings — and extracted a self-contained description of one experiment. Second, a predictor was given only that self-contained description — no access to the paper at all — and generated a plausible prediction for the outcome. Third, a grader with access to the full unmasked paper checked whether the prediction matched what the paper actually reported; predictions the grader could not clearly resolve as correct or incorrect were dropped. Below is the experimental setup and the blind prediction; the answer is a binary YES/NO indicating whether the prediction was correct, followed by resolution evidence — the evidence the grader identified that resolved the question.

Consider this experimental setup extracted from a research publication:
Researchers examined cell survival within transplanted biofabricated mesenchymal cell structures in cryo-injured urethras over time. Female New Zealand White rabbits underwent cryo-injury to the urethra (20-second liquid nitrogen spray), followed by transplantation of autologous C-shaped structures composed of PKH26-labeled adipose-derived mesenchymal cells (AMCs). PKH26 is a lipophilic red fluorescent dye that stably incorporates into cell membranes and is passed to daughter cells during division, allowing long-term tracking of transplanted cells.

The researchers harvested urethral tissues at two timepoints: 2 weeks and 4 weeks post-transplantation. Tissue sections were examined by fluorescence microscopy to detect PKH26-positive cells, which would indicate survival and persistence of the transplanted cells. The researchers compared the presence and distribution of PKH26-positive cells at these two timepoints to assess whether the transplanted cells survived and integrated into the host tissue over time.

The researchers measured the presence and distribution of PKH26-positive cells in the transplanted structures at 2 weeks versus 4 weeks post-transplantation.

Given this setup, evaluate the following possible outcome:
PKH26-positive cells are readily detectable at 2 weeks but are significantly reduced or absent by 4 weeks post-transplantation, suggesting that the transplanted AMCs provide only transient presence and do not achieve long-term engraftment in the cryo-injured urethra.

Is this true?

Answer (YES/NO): NO